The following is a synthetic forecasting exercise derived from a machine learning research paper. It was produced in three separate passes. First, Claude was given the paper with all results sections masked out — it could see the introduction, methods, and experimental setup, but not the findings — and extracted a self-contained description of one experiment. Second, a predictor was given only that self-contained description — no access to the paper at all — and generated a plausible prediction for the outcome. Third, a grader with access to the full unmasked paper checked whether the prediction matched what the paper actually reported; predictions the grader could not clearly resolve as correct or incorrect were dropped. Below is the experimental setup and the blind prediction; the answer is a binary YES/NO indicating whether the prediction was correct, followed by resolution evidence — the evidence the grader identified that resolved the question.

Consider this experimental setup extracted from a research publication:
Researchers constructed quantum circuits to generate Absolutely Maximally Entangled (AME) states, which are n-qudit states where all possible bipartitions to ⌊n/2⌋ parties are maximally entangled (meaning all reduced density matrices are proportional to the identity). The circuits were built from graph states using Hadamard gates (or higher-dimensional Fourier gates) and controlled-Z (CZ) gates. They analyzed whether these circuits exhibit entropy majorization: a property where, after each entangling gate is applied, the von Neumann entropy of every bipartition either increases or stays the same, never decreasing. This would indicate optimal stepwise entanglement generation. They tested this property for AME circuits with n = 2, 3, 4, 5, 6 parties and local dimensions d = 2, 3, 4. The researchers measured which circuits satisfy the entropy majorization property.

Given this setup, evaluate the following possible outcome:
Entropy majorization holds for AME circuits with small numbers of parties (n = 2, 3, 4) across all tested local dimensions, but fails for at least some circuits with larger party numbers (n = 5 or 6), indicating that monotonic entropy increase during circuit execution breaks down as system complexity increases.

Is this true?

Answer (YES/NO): YES